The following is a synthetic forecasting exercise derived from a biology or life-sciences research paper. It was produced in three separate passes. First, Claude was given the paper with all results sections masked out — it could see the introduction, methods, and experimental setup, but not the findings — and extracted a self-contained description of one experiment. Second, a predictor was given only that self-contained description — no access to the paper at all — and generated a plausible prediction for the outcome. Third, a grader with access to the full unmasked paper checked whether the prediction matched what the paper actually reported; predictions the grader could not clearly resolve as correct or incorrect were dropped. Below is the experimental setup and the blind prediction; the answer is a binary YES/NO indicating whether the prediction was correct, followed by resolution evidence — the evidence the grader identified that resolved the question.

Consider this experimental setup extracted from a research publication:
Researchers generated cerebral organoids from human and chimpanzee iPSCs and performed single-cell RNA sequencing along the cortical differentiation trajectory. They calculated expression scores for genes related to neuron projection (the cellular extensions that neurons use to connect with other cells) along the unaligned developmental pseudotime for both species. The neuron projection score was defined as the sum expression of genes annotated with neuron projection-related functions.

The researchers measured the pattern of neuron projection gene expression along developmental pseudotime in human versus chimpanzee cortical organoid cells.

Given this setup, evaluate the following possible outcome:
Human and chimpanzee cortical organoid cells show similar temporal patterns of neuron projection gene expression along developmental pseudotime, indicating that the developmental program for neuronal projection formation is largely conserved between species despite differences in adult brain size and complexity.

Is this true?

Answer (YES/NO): NO